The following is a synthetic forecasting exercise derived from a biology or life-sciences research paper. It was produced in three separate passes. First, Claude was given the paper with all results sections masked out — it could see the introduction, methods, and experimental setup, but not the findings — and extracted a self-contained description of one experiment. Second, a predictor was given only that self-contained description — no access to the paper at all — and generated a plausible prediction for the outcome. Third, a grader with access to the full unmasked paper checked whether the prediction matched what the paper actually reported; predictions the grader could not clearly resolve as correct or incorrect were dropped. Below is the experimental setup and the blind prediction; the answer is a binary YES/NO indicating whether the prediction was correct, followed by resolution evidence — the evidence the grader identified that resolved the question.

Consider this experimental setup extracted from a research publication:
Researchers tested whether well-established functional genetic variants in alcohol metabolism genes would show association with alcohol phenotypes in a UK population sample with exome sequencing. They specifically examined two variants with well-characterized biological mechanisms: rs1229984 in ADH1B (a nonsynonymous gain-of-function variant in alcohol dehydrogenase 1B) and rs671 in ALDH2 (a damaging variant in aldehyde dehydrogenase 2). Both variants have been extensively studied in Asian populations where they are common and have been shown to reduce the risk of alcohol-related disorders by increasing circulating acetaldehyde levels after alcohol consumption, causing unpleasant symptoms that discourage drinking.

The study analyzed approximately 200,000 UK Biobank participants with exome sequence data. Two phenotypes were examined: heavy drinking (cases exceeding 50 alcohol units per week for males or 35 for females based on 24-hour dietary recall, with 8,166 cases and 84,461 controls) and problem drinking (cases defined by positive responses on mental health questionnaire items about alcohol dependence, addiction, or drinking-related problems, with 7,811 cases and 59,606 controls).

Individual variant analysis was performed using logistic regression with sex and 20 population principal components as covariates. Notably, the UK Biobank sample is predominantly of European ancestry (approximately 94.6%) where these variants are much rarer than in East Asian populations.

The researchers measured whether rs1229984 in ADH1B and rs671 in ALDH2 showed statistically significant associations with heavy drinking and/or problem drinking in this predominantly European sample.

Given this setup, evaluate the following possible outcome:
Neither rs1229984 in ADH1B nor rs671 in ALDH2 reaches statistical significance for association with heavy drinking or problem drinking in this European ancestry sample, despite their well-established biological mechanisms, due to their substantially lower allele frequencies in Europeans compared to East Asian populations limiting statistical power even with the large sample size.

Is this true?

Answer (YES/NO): NO